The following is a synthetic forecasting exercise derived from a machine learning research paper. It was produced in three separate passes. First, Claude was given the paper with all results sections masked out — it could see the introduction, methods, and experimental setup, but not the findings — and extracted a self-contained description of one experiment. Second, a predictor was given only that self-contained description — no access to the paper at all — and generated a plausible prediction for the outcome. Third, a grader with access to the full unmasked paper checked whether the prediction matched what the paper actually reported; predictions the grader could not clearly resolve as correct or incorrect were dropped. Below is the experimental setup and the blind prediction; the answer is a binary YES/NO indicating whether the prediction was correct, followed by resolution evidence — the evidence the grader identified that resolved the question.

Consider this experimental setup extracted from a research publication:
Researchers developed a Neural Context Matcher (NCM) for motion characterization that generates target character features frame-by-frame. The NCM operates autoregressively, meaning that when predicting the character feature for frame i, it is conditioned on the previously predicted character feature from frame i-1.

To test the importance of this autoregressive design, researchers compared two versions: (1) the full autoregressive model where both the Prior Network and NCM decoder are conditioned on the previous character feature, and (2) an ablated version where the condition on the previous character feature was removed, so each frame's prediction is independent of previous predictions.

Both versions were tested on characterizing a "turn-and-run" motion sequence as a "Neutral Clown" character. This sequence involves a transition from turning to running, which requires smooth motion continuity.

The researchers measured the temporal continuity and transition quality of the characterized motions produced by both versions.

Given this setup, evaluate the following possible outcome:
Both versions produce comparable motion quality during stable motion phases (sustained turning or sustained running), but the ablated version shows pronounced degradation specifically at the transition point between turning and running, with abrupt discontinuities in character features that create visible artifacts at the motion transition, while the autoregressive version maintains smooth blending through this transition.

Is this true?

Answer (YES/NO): NO